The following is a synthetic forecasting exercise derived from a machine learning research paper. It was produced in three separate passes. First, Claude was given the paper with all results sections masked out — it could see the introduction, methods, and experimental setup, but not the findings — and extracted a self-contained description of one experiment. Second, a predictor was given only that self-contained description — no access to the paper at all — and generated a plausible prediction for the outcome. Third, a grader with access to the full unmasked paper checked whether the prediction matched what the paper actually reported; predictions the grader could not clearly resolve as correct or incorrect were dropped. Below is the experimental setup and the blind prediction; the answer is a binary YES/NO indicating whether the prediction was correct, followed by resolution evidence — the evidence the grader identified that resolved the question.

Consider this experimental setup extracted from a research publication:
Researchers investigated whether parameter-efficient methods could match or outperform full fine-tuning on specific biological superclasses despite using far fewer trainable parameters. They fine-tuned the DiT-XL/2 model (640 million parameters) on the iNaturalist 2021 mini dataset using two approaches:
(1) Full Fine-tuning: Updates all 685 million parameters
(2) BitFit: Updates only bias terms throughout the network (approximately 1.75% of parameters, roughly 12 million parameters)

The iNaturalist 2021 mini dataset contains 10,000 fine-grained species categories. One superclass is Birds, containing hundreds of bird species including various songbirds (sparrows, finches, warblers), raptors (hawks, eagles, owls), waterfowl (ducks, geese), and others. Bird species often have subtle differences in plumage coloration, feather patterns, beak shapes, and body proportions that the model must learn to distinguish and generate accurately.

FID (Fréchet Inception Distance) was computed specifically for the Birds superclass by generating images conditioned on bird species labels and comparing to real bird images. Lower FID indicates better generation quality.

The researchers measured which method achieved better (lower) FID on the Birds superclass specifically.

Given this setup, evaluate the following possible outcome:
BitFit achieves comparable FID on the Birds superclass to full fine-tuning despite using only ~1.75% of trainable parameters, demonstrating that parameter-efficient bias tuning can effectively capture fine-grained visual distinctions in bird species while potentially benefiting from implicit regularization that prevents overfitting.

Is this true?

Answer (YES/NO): NO